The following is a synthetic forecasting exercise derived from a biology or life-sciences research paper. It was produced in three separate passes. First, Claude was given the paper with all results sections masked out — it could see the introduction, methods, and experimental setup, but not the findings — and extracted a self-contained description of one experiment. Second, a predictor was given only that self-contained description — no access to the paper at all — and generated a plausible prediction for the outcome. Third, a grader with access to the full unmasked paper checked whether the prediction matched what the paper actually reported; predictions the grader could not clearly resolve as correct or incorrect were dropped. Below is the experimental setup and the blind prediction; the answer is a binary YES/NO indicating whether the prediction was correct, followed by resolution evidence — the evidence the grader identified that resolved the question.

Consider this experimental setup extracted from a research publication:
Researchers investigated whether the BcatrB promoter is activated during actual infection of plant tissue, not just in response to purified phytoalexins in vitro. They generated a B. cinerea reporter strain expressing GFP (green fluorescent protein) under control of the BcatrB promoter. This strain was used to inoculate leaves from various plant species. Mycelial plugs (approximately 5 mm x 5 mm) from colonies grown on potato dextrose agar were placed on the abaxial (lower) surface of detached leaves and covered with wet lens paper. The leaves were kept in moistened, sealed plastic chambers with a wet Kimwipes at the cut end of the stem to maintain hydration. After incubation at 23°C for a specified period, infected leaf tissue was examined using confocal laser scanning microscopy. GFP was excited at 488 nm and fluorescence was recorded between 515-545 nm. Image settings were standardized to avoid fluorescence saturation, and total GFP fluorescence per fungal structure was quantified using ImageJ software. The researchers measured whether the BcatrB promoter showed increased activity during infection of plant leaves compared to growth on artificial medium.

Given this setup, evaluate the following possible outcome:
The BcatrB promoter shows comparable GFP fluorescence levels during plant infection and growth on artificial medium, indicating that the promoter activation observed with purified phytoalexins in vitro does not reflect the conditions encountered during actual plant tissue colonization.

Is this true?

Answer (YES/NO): NO